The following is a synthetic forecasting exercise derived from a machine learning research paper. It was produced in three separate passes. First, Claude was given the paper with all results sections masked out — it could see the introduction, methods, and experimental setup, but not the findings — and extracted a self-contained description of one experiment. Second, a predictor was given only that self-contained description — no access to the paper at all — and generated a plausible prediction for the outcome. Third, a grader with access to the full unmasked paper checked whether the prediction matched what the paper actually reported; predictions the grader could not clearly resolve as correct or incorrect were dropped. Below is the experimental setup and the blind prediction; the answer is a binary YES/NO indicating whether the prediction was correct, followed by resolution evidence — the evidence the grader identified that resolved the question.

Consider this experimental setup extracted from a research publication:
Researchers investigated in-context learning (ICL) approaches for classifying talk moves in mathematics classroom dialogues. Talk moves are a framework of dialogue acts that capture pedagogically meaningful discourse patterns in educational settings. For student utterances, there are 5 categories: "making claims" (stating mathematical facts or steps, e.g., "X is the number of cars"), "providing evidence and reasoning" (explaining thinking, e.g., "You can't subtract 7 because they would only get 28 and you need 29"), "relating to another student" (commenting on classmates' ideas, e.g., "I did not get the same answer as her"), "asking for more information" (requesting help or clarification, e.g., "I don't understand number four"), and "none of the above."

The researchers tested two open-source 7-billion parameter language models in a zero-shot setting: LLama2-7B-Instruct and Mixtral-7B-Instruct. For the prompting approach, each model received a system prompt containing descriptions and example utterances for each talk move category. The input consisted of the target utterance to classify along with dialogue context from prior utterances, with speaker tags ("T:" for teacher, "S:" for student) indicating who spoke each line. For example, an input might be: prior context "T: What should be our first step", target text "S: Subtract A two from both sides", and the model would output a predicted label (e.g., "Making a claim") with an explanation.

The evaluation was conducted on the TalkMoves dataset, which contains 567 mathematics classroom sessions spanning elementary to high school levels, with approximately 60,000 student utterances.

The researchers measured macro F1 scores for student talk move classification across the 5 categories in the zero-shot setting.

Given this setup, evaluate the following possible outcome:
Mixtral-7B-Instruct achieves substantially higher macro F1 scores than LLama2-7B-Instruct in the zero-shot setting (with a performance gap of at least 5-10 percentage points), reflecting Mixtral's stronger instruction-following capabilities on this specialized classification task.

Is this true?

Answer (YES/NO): NO